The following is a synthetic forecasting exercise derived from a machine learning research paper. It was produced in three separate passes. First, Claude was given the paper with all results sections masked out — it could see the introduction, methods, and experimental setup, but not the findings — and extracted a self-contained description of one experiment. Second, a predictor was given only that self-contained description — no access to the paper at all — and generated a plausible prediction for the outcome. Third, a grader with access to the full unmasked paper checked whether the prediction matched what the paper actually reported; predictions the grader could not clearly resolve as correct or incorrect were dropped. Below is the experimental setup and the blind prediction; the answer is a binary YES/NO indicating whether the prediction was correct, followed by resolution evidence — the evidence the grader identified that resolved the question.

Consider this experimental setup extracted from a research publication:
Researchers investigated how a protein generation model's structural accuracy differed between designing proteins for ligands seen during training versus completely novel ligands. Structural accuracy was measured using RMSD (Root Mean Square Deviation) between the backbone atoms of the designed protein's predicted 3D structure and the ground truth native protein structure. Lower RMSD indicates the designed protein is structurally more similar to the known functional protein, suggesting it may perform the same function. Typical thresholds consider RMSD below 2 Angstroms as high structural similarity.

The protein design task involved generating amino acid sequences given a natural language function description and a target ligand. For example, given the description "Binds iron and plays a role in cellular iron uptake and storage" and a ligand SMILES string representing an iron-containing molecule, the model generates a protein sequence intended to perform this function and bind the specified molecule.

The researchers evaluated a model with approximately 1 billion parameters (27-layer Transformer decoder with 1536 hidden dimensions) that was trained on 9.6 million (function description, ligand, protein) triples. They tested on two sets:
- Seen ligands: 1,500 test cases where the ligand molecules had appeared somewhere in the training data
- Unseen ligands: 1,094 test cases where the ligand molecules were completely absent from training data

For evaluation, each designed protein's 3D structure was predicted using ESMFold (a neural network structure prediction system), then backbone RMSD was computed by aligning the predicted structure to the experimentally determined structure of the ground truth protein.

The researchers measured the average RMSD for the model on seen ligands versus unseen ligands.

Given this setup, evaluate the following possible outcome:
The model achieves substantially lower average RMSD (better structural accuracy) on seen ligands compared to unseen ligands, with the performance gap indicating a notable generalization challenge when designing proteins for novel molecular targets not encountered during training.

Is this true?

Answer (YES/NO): NO